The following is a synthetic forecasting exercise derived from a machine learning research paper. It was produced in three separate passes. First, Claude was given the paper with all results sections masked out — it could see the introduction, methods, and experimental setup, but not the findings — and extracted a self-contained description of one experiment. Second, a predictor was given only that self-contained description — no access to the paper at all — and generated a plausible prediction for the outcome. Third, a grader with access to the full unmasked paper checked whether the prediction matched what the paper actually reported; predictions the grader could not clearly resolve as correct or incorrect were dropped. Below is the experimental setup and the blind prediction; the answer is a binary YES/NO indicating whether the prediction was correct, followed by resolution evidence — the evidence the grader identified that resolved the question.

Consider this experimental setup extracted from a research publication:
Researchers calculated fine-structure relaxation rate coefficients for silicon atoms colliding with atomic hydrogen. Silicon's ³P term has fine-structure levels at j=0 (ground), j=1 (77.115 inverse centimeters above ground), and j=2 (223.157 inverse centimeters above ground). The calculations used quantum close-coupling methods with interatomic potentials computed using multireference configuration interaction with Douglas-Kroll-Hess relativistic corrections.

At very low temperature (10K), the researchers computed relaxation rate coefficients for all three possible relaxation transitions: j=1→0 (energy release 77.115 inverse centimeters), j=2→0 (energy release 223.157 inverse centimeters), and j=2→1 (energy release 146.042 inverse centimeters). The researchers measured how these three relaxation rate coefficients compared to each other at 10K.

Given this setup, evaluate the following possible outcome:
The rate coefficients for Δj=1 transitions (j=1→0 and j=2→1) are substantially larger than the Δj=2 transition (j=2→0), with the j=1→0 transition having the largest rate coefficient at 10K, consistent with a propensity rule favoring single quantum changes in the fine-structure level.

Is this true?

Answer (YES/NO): NO